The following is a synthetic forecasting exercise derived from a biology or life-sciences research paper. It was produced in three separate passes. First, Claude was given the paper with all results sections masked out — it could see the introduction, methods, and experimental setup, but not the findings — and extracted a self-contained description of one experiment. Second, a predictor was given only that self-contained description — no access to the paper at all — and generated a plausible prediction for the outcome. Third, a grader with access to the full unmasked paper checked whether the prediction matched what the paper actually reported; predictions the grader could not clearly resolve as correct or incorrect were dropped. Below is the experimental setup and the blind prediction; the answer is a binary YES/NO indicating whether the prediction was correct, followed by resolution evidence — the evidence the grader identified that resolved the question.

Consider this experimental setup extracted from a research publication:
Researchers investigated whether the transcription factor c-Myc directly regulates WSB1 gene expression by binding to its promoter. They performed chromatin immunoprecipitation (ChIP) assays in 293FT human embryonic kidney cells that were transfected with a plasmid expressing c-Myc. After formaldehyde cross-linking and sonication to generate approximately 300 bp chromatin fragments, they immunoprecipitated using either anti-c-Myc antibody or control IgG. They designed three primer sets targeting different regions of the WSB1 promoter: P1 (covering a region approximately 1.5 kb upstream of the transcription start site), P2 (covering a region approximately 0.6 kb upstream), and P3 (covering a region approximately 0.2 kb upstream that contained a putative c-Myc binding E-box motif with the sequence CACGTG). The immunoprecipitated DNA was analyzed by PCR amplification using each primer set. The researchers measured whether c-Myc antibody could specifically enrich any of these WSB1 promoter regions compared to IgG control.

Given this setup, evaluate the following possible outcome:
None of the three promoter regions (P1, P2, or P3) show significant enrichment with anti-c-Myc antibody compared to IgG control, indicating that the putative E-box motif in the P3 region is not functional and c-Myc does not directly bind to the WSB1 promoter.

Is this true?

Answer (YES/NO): NO